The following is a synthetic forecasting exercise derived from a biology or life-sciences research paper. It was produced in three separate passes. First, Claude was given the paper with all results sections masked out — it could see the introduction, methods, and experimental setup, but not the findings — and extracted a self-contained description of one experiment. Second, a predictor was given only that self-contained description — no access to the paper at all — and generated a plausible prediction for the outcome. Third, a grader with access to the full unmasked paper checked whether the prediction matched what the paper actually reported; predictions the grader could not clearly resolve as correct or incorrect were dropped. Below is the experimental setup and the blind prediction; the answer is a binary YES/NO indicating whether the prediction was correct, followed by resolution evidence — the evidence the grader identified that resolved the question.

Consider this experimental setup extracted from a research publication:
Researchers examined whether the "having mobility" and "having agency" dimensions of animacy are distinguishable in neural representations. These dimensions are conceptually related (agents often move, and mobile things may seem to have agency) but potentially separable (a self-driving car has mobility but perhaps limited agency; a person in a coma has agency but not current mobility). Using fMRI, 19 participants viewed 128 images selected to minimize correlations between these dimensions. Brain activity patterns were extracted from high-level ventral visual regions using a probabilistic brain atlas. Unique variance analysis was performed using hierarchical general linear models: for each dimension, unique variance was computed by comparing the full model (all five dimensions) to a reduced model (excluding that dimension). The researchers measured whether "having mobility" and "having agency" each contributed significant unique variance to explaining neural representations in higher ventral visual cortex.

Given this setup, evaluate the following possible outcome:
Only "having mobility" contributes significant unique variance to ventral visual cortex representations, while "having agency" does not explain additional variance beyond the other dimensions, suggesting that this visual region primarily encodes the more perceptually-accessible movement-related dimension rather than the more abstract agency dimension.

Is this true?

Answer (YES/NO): NO